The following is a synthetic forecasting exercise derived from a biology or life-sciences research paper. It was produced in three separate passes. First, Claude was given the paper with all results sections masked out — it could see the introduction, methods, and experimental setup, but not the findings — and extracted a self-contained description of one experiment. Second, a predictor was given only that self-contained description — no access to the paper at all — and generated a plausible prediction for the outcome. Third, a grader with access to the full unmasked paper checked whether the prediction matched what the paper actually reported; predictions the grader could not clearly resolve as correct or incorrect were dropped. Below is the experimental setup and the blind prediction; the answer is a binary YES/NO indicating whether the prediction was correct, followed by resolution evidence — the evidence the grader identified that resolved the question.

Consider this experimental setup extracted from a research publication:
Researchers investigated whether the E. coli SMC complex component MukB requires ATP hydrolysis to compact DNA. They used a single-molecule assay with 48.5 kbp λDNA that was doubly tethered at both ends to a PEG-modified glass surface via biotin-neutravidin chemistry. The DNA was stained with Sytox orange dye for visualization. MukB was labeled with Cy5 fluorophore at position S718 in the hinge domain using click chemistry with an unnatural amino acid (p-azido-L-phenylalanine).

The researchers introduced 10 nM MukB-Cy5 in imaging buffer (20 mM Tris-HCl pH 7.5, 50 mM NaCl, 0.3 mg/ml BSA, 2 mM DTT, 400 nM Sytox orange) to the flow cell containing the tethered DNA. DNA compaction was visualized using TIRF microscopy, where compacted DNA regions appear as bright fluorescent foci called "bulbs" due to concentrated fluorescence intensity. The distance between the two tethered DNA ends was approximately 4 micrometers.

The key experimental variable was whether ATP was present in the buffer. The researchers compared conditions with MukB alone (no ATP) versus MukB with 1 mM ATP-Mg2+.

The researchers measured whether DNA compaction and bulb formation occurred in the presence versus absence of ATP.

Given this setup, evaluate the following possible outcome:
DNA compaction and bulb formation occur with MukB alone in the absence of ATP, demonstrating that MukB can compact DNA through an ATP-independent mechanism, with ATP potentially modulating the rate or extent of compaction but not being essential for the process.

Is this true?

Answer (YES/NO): NO